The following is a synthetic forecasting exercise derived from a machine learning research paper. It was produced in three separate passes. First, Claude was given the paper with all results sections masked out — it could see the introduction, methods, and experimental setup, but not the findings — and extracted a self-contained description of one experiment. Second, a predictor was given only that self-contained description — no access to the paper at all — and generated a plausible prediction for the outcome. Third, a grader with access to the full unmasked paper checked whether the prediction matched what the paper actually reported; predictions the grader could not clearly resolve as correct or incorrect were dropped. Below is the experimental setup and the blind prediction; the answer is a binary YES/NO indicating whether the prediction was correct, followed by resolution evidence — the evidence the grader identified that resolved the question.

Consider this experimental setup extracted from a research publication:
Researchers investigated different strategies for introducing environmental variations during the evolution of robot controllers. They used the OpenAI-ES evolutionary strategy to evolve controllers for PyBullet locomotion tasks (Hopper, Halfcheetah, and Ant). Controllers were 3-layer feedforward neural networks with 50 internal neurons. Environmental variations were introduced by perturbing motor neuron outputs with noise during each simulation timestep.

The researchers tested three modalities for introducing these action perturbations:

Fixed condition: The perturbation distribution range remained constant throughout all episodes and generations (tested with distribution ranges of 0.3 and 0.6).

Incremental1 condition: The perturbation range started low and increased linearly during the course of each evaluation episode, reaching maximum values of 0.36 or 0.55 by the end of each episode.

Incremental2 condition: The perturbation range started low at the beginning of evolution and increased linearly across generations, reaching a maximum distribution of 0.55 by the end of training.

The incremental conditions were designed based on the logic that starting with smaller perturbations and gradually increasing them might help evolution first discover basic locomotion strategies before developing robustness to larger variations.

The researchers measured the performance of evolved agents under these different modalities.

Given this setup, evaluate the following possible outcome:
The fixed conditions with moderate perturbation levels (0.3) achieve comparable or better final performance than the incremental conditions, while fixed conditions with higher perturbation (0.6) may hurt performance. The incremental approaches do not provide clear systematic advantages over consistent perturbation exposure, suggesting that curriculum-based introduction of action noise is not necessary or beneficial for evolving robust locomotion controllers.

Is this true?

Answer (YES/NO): YES